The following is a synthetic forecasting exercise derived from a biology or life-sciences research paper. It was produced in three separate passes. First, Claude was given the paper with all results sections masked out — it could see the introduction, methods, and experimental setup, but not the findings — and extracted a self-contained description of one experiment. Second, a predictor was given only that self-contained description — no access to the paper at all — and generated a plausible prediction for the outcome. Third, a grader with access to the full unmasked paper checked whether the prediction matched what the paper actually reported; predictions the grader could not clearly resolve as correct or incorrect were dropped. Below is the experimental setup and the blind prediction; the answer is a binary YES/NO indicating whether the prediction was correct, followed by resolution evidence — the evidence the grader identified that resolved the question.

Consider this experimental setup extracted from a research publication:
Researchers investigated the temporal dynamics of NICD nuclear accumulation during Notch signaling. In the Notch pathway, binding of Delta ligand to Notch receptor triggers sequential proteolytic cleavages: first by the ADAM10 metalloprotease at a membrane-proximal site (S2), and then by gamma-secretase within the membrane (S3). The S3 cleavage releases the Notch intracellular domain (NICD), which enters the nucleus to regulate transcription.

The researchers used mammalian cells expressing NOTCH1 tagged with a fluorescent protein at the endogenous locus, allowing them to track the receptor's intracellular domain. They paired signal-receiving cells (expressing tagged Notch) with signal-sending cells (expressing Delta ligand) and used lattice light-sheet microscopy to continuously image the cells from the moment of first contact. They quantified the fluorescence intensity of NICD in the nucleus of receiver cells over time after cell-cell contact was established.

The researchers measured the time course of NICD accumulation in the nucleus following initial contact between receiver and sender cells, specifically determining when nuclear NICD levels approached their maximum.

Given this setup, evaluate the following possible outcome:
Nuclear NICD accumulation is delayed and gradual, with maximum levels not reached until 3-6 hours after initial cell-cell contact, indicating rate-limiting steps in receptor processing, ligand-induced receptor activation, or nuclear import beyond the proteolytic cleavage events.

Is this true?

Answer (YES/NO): NO